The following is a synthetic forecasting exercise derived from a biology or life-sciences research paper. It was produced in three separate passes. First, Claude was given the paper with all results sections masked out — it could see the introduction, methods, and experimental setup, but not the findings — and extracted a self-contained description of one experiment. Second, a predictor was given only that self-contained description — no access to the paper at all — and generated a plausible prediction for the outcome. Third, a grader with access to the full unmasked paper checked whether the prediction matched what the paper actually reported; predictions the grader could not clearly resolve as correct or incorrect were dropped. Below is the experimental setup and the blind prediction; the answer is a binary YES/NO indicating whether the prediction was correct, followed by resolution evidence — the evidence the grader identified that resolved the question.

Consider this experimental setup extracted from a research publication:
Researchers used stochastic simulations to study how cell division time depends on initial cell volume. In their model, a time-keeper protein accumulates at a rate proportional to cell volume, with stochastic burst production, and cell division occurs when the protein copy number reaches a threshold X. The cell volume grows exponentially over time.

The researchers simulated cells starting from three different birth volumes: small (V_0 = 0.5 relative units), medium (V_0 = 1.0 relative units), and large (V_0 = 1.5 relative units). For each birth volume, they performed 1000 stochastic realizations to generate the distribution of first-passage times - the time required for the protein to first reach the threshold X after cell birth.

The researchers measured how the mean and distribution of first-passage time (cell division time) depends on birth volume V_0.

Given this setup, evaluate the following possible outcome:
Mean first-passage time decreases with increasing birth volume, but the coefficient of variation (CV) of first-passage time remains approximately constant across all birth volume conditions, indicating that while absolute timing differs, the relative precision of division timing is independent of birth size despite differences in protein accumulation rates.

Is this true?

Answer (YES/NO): NO